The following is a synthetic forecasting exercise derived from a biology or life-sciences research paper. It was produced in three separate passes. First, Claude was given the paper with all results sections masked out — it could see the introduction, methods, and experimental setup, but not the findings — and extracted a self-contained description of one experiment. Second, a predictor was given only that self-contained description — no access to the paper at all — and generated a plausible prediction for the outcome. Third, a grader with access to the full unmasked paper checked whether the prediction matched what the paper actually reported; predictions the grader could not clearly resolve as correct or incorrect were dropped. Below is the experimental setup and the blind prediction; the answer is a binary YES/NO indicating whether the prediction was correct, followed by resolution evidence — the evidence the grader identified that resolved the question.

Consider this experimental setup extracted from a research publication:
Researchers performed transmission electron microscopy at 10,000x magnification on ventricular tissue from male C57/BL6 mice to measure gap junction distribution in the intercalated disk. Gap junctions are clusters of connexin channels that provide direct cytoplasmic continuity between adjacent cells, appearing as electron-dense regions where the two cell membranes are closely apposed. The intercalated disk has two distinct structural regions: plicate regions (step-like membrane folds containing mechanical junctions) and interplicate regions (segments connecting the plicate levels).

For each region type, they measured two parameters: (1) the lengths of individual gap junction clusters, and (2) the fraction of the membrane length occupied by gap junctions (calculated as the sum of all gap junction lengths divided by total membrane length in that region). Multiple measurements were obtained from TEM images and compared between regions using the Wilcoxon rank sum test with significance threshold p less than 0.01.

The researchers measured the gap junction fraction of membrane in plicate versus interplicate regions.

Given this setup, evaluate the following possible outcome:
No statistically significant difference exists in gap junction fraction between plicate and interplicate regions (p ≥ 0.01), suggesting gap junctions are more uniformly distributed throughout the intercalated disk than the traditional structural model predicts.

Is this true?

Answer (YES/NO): NO